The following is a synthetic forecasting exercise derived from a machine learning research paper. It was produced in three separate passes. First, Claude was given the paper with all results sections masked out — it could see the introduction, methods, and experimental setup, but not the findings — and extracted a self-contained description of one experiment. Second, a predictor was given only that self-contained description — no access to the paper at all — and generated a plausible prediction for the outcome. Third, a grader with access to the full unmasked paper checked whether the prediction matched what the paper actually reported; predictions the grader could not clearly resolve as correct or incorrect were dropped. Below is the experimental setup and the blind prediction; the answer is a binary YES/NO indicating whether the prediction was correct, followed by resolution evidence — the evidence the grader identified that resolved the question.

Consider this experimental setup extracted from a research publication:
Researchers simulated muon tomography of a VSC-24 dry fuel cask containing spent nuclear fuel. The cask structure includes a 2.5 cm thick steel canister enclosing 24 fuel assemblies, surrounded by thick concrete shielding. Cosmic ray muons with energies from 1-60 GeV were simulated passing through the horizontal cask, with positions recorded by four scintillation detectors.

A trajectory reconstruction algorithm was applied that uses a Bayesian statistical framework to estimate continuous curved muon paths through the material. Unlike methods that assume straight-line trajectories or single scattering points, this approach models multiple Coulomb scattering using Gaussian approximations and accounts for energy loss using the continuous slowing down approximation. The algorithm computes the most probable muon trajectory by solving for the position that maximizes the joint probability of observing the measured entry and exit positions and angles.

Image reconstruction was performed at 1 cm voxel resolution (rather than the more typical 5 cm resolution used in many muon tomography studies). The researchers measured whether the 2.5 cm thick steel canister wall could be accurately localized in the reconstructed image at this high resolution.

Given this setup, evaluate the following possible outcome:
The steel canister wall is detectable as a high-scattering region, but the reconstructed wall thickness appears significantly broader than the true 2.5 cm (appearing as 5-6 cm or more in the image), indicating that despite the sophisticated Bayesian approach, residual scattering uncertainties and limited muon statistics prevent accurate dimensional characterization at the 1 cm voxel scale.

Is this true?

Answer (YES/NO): NO